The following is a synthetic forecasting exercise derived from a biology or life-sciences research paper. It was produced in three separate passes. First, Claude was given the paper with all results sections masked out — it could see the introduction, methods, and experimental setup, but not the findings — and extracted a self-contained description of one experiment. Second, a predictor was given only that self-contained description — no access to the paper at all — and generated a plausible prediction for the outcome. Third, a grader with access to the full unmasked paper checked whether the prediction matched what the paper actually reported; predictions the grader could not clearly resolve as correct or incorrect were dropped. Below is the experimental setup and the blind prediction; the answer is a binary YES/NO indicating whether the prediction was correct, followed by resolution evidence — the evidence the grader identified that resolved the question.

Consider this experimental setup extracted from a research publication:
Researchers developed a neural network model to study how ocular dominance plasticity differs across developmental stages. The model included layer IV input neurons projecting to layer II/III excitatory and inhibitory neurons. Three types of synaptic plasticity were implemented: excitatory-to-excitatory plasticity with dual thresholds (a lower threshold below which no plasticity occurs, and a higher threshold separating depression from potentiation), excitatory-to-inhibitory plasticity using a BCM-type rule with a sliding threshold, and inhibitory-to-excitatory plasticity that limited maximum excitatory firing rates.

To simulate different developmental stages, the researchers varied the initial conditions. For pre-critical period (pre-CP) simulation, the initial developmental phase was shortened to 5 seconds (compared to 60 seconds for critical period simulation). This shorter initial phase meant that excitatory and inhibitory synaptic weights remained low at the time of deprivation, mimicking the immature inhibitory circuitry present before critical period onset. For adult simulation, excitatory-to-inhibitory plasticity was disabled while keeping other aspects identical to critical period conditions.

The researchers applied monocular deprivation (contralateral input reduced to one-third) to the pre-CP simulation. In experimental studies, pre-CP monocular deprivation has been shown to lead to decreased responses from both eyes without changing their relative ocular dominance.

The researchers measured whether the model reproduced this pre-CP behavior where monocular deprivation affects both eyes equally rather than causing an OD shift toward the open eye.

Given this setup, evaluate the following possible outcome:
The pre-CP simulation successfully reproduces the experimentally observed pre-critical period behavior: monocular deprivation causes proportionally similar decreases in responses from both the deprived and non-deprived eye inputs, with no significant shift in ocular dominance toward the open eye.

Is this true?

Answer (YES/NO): YES